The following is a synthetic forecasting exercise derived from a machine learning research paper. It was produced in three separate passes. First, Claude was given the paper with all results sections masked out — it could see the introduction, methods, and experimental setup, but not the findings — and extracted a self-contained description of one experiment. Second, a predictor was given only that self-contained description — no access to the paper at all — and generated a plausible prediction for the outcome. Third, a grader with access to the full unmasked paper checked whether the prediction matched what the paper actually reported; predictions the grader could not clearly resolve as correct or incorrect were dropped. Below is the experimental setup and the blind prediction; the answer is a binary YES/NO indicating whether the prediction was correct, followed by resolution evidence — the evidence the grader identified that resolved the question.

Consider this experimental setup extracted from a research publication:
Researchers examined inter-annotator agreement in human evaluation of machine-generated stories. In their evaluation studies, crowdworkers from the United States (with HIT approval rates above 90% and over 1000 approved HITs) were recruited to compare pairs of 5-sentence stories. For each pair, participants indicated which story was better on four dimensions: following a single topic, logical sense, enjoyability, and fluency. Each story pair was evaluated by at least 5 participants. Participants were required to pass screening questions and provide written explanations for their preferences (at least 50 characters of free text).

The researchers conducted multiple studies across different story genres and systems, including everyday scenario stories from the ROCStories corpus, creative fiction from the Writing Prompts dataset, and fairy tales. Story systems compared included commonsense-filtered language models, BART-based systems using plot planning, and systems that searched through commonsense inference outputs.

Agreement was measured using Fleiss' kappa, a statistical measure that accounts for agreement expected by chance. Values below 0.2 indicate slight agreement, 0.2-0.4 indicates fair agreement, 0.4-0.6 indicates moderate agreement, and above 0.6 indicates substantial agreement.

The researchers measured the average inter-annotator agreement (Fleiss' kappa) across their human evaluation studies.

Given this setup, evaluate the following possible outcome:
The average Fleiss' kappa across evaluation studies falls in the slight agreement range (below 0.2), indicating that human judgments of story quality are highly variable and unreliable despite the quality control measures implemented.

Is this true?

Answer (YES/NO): NO